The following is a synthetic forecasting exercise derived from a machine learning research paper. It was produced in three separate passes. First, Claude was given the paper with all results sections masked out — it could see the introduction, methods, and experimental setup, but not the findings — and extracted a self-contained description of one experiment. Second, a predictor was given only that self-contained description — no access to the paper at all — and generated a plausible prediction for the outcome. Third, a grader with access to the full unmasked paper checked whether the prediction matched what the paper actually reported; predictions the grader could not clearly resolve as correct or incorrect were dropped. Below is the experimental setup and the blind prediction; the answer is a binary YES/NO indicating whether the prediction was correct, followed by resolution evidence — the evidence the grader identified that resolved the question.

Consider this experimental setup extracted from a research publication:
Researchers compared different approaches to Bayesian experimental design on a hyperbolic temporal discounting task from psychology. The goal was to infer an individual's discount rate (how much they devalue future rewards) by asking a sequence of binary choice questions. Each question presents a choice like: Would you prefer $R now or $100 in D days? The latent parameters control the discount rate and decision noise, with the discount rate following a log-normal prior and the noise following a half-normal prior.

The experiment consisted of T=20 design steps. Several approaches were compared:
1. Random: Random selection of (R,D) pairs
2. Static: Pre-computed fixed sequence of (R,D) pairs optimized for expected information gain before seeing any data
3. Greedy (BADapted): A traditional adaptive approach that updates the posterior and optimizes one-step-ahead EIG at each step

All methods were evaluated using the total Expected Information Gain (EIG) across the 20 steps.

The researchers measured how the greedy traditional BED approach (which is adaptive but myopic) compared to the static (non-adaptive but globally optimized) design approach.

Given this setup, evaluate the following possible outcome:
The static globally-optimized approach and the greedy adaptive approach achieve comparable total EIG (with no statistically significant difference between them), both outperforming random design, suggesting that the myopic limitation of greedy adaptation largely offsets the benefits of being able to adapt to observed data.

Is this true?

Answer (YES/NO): NO